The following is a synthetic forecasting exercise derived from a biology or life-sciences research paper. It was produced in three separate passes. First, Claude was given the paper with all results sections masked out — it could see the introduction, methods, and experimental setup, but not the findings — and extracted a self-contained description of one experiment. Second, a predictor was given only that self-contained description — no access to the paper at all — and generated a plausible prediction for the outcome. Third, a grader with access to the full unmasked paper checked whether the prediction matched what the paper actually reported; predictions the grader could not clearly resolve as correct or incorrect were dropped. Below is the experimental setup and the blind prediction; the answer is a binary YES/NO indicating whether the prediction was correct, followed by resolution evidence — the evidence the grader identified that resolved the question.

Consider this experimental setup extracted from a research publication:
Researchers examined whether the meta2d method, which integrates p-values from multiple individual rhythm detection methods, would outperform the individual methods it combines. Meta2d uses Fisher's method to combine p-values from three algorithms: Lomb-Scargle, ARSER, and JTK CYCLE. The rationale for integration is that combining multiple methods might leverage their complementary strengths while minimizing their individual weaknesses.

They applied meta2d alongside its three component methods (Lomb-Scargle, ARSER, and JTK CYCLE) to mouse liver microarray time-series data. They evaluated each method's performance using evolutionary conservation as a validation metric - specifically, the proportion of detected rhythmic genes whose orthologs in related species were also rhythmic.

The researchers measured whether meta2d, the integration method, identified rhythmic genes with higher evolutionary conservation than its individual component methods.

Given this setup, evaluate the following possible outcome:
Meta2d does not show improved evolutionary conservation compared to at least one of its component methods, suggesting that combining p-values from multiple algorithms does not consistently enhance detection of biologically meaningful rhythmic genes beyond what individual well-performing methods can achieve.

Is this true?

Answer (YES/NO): YES